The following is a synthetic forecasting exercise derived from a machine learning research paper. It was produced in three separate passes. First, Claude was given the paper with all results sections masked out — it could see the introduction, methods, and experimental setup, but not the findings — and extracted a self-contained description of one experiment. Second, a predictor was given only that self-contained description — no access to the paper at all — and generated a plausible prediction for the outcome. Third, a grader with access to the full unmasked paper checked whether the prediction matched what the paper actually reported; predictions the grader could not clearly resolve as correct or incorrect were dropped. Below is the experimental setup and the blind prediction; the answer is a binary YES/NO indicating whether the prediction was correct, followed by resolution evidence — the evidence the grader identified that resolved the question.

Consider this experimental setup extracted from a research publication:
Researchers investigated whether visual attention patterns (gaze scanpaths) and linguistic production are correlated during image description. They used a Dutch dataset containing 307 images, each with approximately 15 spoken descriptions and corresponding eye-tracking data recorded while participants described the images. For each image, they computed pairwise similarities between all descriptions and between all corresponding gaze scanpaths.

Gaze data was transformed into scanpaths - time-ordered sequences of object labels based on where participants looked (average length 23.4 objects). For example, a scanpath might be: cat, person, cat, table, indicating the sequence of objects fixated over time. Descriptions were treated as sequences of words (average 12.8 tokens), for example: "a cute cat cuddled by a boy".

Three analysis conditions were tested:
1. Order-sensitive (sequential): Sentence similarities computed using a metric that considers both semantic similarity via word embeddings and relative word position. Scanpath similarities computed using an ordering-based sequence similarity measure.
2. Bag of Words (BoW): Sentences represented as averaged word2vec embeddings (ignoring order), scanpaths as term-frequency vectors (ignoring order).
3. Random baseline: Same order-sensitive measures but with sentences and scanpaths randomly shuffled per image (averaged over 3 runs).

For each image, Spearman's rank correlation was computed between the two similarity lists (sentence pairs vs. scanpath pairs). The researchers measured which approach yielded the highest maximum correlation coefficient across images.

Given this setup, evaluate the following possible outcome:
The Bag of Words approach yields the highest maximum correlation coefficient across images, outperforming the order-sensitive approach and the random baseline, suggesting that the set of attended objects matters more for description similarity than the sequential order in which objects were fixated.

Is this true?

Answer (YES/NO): NO